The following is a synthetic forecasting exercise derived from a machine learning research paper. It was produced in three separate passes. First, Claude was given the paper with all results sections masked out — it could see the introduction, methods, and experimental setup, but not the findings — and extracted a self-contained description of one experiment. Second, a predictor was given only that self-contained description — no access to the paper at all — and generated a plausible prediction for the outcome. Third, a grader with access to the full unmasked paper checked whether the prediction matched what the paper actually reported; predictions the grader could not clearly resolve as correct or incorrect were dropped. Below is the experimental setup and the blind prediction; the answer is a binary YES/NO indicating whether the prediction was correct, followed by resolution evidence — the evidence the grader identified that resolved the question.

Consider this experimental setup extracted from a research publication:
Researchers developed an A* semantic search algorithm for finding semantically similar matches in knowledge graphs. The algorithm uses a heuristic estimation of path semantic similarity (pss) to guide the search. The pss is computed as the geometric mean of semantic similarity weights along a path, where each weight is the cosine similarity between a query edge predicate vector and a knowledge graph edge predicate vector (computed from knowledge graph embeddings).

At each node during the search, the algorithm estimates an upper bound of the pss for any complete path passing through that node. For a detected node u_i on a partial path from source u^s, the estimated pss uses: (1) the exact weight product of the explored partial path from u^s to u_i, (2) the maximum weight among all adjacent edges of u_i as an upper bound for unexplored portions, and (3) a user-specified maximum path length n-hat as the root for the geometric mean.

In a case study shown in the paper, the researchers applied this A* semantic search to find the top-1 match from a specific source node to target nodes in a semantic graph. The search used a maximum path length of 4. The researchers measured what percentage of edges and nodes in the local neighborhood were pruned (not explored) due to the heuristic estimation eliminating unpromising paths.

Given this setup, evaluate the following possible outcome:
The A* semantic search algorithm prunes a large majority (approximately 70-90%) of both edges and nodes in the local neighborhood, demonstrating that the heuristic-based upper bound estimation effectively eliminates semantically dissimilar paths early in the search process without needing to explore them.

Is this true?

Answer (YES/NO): NO